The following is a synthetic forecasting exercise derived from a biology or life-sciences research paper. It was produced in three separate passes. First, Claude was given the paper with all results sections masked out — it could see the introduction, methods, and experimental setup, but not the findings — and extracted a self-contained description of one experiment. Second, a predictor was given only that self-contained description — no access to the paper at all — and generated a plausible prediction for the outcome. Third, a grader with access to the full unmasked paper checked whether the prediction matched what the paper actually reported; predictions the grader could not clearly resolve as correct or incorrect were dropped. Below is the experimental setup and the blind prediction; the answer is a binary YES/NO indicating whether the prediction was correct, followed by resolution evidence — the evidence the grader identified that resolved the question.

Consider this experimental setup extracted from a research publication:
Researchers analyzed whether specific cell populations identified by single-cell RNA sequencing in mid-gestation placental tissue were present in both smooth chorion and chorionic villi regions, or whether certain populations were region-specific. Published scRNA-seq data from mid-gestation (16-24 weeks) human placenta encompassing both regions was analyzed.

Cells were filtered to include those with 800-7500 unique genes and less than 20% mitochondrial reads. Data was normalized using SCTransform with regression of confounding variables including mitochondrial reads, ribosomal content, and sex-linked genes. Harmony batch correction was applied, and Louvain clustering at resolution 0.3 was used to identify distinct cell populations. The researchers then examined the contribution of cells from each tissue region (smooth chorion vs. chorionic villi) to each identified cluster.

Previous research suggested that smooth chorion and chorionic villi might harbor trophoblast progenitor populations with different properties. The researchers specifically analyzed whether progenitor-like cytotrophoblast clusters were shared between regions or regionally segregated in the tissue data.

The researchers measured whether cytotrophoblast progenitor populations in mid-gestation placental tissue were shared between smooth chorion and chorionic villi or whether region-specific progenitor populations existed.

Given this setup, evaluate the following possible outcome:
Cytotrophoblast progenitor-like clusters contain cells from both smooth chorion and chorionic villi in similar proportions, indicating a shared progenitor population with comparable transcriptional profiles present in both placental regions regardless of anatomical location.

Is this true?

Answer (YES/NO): NO